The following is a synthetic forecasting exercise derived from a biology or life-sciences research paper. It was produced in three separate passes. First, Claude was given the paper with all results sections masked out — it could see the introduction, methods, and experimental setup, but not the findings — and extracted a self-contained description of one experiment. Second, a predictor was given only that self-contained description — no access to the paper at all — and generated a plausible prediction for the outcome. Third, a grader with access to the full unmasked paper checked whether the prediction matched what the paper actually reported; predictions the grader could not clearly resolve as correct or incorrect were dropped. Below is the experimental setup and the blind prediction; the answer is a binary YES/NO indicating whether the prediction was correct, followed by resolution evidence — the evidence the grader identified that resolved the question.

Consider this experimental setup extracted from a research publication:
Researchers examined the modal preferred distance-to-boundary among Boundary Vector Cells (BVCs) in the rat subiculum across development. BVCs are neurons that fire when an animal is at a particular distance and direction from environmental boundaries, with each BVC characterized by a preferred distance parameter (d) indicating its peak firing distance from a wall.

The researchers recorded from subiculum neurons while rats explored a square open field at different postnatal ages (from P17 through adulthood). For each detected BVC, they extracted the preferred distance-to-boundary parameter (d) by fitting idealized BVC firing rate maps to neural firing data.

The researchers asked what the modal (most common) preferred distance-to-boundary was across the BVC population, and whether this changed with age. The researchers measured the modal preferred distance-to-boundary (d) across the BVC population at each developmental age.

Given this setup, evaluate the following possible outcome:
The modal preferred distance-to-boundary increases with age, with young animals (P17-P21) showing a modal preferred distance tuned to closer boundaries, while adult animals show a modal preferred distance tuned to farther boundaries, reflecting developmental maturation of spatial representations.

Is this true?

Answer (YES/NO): NO